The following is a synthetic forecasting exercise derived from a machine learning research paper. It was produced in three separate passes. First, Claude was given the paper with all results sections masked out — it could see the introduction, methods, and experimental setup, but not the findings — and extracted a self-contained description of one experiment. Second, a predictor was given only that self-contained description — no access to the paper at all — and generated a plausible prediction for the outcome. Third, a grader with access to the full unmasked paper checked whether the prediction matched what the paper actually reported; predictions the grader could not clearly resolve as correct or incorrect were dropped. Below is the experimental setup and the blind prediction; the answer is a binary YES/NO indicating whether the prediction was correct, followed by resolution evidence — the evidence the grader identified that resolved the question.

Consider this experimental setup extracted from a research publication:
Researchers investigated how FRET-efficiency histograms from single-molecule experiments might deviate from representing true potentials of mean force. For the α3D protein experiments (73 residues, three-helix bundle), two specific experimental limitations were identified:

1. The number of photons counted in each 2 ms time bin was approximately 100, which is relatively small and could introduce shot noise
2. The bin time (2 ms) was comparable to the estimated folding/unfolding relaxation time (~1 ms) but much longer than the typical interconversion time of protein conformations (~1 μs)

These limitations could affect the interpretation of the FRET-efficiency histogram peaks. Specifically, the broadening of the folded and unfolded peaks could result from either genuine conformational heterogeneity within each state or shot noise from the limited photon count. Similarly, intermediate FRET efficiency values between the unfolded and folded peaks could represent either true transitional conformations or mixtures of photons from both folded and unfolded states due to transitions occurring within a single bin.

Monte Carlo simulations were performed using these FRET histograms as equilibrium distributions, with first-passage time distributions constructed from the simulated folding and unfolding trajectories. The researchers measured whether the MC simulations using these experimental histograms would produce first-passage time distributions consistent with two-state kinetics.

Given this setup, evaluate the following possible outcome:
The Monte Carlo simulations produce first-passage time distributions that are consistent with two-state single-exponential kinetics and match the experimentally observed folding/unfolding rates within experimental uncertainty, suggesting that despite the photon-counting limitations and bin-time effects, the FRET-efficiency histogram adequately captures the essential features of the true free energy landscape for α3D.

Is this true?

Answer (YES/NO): YES